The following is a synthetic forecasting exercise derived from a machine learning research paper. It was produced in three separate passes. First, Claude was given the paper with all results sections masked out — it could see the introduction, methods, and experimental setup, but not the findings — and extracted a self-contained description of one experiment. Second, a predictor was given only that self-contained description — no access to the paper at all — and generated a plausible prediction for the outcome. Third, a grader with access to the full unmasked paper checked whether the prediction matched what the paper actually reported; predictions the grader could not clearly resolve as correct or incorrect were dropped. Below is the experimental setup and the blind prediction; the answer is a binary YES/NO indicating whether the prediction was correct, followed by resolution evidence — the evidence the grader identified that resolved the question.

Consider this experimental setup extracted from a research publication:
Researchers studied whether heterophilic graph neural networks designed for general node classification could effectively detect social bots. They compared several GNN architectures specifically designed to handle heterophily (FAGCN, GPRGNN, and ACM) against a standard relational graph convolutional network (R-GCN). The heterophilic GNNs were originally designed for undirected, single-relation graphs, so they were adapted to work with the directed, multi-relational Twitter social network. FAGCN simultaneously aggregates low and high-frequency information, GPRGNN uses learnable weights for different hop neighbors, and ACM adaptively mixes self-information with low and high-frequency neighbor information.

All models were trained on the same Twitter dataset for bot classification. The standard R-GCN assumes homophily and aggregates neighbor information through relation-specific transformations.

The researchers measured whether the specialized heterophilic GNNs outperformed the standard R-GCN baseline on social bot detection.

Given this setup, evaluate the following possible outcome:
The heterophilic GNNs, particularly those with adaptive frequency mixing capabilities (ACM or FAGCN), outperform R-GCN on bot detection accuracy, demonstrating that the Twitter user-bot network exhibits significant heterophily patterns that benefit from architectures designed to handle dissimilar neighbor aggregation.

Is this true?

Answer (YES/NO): NO